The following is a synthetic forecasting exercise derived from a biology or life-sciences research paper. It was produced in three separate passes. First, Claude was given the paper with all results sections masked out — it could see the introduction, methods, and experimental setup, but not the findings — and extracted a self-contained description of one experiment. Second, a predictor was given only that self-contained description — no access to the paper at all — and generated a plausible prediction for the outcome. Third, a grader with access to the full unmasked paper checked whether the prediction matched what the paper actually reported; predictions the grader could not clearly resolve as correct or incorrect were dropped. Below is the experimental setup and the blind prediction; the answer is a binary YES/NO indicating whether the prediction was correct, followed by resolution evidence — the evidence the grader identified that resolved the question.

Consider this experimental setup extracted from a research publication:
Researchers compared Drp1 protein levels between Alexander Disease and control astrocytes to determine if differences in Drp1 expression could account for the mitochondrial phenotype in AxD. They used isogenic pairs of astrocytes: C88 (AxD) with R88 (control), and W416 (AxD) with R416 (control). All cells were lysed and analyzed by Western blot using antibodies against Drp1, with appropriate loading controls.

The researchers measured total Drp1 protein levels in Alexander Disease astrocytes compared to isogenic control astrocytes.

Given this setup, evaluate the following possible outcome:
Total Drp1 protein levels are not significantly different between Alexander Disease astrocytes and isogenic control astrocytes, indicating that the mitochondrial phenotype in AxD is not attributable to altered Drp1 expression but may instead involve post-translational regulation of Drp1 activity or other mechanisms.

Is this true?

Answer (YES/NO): YES